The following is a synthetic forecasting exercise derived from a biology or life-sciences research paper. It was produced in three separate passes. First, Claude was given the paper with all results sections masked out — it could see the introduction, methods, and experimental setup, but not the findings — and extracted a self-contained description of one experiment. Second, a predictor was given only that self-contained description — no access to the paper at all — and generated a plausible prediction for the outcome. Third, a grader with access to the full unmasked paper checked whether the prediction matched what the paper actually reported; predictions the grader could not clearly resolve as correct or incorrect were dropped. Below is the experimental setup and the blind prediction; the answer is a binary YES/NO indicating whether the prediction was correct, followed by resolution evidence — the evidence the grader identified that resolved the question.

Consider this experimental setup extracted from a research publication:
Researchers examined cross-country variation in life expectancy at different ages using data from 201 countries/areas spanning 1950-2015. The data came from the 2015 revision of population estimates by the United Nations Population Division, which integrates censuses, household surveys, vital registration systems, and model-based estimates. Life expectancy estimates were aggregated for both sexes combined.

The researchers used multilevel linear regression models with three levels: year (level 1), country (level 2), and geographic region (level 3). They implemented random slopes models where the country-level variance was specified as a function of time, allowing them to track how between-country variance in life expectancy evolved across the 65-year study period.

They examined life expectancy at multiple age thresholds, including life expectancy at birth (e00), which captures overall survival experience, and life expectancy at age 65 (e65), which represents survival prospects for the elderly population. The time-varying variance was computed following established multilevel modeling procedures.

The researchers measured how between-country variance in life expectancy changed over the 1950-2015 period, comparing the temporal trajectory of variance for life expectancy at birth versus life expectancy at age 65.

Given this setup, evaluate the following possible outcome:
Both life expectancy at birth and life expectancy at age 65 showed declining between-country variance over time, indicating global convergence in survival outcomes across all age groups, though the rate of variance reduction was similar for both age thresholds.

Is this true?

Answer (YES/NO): NO